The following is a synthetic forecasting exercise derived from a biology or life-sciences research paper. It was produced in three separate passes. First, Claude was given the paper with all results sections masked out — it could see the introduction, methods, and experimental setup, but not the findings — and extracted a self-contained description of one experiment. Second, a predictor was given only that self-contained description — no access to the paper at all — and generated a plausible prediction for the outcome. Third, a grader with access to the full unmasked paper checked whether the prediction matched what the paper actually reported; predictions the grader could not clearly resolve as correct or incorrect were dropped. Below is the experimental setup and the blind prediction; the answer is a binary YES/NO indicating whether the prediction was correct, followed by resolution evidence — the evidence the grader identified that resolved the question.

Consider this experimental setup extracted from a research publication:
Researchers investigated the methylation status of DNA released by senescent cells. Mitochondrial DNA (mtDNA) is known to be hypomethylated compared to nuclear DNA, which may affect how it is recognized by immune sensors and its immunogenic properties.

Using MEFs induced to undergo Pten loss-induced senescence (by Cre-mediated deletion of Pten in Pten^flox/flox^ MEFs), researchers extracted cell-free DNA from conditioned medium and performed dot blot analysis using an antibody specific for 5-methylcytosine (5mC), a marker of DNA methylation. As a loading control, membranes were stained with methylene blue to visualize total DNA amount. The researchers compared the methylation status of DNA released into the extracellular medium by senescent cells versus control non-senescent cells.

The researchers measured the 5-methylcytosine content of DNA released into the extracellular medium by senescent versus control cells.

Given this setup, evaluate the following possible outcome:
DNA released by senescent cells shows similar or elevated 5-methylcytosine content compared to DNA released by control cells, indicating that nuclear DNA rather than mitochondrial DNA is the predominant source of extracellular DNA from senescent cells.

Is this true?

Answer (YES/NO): NO